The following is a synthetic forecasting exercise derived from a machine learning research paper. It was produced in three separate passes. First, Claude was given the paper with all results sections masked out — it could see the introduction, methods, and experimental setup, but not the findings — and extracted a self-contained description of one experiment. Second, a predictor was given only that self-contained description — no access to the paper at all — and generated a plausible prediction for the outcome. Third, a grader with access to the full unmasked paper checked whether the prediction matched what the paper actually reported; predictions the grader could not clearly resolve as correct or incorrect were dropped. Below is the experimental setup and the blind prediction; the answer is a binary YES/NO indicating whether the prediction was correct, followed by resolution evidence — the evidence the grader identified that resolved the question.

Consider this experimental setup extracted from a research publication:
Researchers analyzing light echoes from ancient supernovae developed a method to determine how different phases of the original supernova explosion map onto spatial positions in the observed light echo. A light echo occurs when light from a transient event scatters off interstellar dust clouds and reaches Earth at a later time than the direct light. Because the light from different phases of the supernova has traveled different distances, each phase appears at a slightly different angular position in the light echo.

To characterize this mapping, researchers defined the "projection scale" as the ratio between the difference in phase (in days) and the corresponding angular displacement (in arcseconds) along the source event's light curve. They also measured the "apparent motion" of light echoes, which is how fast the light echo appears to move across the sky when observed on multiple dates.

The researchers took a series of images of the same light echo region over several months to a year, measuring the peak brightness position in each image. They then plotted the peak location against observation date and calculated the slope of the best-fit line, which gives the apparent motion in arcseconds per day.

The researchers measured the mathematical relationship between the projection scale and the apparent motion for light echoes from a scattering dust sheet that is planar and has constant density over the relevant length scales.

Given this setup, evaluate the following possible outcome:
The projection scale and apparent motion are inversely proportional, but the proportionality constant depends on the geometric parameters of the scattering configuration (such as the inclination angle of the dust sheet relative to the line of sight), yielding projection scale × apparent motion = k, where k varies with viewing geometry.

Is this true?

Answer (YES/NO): NO